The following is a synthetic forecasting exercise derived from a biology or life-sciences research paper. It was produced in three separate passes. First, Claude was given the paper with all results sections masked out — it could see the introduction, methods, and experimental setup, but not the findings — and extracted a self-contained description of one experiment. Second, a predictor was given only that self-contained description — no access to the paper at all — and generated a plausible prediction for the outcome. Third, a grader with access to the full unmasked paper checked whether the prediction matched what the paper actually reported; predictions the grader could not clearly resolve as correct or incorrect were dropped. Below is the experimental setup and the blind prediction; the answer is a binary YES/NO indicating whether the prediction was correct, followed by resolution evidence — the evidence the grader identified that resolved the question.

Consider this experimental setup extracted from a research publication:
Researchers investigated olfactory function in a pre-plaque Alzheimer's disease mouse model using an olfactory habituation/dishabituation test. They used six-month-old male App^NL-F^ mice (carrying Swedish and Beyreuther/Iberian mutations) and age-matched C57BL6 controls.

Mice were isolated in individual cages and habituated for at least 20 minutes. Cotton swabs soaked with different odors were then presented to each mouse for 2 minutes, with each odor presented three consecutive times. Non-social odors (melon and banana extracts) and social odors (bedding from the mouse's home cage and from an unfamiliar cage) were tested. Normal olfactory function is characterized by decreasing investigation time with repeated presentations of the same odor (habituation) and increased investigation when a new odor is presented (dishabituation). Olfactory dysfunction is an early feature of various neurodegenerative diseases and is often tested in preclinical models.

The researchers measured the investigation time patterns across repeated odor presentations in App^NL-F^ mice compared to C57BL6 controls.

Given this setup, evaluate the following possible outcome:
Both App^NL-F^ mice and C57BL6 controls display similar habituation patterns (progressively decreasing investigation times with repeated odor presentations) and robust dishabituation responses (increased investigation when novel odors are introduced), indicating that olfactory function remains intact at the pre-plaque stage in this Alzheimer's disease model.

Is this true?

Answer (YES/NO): YES